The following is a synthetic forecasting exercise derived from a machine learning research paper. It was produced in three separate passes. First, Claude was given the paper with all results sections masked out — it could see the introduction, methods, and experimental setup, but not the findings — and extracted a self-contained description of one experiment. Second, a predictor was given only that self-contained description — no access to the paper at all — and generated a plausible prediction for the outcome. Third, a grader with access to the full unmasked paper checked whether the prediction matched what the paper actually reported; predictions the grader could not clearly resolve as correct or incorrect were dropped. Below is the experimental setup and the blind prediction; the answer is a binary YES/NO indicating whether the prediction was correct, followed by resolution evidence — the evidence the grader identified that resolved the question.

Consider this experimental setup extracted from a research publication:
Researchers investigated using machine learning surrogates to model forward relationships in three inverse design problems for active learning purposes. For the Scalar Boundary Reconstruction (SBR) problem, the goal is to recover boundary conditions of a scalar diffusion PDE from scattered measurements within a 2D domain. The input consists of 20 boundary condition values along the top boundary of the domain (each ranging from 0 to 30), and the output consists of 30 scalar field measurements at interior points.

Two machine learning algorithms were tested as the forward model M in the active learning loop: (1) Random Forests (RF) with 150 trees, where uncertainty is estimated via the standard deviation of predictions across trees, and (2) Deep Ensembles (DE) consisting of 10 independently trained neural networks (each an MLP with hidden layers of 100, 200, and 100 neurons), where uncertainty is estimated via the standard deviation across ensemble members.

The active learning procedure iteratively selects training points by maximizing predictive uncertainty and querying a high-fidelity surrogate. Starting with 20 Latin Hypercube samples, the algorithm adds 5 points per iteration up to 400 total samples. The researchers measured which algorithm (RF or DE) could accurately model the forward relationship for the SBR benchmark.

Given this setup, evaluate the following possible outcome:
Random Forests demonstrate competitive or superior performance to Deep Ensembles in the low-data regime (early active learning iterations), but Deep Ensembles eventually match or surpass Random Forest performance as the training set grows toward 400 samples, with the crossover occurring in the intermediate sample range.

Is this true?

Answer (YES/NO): NO